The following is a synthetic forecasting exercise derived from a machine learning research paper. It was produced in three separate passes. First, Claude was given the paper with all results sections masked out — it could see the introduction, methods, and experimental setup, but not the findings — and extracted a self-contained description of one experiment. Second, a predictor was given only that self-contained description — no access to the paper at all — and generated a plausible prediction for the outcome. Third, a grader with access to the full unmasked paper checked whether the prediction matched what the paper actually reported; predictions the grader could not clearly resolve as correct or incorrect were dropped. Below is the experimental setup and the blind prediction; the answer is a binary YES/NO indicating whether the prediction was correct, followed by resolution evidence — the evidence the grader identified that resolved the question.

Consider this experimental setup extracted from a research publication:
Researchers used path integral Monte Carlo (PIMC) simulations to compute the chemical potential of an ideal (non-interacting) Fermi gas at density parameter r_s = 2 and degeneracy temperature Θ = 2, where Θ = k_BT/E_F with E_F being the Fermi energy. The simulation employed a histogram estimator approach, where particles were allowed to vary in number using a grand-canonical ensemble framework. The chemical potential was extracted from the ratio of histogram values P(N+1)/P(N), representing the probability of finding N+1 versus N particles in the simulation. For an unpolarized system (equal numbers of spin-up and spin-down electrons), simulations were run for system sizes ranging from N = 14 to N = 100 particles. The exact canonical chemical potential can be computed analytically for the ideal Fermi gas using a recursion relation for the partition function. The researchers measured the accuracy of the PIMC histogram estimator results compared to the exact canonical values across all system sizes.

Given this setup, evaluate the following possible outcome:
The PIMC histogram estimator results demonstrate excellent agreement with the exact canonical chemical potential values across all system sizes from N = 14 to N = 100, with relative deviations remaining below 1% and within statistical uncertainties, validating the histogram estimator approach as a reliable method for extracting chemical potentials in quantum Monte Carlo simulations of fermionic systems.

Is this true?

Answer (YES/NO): YES